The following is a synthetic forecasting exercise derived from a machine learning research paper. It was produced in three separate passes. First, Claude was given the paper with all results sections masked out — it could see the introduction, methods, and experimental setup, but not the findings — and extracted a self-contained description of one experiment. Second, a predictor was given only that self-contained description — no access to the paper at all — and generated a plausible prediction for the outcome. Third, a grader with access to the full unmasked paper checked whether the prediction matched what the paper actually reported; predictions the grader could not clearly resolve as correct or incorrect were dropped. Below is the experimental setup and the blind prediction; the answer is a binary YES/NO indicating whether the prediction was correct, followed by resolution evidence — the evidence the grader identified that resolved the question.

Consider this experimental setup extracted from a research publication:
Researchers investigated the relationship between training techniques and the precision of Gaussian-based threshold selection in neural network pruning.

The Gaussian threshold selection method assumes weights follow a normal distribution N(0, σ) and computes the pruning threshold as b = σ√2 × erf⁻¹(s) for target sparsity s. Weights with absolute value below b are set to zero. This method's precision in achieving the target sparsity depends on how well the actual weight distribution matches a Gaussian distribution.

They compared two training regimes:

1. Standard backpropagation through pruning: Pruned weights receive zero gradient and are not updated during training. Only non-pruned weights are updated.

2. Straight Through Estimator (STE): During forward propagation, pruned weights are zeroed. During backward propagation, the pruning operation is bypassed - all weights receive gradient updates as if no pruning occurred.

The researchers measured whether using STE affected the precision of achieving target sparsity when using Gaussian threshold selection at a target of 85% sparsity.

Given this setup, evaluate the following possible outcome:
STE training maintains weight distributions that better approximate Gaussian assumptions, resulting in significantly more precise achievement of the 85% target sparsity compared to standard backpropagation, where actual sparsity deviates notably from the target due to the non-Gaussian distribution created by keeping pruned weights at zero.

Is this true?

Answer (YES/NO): YES